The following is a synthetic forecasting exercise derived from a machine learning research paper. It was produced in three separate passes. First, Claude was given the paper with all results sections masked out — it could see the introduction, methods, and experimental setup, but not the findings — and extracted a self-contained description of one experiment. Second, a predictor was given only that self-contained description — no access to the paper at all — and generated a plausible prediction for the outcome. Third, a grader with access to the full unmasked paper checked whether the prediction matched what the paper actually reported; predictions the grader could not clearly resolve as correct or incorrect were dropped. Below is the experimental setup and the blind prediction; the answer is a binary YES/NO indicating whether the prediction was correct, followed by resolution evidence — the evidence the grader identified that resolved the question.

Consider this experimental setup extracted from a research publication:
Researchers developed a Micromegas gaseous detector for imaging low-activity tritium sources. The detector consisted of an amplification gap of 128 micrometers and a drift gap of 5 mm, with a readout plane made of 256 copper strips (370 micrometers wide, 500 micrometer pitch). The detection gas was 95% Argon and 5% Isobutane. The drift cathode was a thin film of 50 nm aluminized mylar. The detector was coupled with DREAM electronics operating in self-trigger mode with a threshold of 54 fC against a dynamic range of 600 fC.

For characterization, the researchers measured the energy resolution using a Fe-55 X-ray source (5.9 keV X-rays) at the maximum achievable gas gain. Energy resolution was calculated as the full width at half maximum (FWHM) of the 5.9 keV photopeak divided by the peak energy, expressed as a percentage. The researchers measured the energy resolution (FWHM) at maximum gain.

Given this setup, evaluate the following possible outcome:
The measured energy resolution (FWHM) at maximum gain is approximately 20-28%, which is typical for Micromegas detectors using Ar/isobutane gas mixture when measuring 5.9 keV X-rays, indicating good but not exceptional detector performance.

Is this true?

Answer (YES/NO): NO